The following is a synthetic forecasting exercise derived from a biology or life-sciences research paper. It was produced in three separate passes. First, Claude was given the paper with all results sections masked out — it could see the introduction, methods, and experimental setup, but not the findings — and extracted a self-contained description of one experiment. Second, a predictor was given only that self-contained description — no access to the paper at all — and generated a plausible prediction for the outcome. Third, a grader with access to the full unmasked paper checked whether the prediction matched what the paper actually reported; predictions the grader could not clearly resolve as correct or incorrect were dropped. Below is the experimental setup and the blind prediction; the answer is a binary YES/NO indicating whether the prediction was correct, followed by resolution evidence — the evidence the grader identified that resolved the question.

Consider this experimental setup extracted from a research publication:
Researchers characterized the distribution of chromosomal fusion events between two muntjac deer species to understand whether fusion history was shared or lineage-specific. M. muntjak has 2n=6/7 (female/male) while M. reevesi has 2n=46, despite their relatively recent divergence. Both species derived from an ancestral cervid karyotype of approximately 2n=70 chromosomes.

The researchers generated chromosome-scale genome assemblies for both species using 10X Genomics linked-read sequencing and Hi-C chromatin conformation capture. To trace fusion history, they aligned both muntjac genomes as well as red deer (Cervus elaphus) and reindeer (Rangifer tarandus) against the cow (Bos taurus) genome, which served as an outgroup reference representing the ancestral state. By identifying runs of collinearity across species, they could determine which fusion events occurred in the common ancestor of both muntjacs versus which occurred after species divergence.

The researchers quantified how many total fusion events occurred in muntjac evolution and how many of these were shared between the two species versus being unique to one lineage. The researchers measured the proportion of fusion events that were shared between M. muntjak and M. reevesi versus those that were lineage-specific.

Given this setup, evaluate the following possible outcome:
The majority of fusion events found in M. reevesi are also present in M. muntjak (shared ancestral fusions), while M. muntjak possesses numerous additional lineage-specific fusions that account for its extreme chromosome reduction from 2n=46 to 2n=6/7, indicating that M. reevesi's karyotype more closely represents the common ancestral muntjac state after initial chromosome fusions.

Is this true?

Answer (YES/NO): NO